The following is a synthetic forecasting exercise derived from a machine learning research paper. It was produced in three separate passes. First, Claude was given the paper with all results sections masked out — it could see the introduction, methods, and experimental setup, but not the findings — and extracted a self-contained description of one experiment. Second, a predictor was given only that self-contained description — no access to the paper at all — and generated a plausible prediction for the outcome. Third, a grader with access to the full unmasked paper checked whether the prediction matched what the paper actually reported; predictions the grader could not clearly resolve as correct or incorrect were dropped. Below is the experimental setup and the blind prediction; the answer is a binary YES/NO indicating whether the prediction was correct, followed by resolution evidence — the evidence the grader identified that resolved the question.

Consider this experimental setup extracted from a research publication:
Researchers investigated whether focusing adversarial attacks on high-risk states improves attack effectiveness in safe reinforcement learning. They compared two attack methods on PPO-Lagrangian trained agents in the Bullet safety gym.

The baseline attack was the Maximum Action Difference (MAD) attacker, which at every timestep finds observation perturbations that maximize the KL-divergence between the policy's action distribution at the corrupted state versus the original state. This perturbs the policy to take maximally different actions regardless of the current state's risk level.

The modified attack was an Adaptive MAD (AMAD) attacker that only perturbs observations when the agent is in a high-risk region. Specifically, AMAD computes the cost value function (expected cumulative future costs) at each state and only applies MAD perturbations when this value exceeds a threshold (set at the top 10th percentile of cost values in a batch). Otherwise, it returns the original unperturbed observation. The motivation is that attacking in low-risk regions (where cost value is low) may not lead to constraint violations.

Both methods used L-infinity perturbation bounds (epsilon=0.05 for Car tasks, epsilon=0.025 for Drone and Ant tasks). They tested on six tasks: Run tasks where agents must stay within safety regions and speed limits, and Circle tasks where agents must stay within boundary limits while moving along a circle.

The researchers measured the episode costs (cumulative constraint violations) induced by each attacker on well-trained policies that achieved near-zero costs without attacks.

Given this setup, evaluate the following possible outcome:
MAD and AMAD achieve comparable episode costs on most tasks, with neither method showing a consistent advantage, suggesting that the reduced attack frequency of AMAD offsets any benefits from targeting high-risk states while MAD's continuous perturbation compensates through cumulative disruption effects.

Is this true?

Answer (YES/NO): NO